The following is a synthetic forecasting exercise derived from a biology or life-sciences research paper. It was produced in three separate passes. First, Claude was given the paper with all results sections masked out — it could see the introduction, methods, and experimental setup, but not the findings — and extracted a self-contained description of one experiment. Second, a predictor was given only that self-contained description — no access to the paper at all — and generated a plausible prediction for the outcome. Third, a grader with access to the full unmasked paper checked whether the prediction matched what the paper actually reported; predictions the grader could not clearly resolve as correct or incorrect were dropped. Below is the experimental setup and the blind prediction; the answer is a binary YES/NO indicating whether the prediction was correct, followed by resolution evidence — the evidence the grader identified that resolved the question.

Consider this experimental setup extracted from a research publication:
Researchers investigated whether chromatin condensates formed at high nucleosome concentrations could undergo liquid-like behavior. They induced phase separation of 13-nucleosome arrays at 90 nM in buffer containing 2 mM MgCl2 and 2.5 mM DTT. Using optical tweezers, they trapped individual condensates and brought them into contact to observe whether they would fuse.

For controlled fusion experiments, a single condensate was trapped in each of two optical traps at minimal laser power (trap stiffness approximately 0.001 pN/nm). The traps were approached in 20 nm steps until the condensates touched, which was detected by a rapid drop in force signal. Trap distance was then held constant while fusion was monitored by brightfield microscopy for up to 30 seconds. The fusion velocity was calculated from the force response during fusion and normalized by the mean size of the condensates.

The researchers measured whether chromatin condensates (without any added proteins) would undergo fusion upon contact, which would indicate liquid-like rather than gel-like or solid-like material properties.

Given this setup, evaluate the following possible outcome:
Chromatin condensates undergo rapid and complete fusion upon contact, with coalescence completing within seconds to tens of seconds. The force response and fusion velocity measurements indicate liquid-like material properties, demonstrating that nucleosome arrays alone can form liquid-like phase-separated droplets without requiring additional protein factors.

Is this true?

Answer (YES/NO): YES